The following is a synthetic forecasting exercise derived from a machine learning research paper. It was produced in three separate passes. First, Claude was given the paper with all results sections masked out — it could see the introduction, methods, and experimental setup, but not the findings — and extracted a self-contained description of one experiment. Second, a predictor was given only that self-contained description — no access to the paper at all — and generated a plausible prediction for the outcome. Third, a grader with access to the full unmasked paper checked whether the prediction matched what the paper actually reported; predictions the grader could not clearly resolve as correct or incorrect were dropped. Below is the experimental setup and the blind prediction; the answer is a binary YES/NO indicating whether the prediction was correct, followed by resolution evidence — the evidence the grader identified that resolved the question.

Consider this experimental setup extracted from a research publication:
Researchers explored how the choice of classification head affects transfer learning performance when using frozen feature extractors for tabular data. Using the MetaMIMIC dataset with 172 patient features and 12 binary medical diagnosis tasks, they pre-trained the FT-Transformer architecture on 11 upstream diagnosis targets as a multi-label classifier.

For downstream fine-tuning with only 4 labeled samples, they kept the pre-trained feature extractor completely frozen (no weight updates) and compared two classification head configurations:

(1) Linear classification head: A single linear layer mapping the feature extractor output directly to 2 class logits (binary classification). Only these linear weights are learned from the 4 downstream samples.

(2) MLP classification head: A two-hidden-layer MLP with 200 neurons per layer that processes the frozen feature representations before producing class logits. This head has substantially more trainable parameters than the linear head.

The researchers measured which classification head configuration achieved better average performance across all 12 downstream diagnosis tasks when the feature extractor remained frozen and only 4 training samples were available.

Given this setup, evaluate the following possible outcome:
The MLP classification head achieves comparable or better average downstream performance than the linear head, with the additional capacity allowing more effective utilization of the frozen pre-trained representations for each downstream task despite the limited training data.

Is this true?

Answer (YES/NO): YES